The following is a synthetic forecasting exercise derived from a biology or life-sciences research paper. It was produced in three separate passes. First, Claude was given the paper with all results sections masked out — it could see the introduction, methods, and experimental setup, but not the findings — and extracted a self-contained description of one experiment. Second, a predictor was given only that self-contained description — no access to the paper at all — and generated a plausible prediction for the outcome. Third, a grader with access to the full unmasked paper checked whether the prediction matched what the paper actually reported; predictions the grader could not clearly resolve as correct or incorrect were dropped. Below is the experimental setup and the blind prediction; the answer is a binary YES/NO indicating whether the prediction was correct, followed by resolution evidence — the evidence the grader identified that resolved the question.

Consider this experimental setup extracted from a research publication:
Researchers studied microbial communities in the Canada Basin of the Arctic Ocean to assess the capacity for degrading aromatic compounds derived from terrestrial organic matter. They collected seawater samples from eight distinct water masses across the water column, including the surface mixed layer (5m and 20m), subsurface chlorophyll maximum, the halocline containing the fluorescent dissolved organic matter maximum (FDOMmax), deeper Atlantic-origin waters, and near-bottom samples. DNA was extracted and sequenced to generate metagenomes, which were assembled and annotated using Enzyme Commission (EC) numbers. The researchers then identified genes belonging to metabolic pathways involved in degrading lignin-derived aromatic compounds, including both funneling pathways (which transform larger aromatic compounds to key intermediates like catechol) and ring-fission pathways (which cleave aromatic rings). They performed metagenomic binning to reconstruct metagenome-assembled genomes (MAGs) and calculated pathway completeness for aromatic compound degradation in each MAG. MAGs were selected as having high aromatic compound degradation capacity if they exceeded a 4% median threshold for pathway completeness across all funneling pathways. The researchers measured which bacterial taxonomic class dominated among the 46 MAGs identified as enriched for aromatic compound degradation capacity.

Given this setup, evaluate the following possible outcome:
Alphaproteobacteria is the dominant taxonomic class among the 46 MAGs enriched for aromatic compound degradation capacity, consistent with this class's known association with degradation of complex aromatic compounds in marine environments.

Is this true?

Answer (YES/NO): YES